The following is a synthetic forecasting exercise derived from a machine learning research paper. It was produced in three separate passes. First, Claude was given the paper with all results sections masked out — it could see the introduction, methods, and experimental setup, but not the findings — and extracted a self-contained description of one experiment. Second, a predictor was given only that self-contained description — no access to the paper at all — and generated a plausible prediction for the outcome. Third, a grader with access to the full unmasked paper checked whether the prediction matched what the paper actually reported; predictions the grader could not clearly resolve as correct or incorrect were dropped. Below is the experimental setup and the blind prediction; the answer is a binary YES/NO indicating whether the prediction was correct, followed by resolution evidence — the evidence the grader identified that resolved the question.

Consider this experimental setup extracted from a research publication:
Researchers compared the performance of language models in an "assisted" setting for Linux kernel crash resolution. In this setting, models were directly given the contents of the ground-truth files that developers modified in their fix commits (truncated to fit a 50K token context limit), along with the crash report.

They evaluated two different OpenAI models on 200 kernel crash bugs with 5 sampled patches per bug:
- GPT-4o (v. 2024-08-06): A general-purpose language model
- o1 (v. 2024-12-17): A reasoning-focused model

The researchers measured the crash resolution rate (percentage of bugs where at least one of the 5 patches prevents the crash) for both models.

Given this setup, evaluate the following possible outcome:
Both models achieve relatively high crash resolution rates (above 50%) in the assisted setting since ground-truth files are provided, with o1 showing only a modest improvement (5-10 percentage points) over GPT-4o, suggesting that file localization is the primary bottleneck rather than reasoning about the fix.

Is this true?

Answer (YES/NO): NO